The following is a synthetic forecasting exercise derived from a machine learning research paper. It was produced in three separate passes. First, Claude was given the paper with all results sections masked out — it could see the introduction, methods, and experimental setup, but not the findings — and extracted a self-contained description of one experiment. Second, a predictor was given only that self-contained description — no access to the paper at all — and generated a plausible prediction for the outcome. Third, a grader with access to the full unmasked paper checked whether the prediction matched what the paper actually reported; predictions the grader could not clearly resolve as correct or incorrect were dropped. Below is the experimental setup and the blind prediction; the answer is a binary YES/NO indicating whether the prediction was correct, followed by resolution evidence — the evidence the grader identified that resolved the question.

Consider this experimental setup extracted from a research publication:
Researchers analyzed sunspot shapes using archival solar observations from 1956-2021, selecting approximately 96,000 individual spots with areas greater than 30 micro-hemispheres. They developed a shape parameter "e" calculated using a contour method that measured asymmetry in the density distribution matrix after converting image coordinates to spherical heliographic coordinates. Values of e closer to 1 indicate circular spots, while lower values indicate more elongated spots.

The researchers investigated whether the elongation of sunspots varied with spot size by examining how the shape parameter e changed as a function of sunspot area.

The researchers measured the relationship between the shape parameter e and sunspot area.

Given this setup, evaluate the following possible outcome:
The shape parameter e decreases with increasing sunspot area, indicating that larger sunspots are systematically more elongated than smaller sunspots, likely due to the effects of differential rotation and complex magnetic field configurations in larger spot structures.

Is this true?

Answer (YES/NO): YES